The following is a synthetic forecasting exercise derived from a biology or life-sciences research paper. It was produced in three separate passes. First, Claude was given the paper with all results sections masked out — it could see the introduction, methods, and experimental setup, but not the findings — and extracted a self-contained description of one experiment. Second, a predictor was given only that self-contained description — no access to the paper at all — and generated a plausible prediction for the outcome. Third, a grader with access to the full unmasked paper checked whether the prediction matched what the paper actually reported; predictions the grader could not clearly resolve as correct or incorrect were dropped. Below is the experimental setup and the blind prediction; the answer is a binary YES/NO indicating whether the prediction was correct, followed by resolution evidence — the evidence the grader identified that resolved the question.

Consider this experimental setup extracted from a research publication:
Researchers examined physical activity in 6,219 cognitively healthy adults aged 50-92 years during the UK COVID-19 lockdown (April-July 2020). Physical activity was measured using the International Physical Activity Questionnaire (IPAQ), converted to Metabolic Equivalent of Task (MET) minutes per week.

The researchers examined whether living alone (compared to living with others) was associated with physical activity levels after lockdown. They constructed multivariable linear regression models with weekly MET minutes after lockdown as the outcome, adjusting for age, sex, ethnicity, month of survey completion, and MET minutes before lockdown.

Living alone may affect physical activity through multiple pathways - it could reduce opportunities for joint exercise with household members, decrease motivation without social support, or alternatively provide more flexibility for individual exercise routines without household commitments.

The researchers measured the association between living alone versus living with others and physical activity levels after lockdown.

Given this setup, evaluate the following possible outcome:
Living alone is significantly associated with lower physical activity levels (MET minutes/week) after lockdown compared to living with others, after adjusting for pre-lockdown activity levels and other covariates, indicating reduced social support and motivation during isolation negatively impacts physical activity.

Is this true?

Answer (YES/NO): YES